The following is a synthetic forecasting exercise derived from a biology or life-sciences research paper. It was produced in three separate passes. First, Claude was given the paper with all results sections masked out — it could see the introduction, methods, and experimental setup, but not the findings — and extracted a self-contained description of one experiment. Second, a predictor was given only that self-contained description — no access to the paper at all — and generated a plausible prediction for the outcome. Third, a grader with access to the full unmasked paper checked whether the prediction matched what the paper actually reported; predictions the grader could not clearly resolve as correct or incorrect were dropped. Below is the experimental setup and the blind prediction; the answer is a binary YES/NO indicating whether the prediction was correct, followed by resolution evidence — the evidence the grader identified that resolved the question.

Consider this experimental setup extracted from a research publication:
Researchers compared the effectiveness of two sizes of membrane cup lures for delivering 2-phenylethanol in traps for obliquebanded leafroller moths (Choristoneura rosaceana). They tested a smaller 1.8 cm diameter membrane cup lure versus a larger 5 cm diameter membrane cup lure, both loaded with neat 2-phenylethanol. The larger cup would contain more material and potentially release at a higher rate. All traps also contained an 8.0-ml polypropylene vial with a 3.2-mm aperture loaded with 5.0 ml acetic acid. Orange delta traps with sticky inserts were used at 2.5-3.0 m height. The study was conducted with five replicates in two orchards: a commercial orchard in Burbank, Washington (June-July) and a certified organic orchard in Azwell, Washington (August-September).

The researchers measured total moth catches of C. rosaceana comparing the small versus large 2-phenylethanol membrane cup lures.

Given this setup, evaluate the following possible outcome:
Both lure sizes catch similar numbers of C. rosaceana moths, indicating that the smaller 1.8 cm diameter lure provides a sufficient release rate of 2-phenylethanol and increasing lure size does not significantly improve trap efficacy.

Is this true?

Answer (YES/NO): NO